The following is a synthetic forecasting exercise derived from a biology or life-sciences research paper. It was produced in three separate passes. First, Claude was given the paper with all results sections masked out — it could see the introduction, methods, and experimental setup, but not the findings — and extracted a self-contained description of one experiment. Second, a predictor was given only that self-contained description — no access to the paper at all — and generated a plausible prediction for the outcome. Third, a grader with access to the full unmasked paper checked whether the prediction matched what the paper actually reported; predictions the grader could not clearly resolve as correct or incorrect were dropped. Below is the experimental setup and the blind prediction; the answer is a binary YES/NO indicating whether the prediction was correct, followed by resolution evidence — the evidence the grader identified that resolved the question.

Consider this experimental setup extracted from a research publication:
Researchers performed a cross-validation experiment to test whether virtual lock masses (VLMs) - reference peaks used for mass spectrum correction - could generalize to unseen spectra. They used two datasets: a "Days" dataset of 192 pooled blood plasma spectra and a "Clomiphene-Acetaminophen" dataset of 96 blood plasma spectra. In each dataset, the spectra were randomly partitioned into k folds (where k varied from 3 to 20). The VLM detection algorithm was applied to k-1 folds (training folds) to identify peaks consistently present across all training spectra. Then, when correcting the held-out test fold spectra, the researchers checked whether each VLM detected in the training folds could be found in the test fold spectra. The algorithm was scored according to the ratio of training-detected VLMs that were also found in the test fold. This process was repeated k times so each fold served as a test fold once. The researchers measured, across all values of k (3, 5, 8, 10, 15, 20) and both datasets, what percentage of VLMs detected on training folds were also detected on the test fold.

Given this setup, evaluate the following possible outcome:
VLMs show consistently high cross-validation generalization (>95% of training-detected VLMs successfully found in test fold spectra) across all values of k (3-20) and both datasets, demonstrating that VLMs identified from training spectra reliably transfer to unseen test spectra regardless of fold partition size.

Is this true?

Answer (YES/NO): YES